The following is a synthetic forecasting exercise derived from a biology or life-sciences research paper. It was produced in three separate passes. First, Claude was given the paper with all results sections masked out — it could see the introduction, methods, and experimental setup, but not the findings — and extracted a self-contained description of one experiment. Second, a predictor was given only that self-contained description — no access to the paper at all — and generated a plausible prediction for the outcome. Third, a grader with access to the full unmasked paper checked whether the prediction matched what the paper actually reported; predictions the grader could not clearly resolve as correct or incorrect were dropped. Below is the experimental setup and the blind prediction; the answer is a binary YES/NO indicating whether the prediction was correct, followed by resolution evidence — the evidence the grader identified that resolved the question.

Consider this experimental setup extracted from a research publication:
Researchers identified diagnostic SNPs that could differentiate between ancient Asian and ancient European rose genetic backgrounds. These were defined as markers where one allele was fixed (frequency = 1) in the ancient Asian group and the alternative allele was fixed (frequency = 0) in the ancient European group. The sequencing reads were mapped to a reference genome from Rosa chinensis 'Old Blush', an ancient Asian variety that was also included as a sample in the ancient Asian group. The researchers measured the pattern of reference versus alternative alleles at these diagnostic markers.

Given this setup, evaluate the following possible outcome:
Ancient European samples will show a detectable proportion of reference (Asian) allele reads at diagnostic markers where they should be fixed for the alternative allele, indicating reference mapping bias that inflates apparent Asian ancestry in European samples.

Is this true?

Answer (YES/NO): NO